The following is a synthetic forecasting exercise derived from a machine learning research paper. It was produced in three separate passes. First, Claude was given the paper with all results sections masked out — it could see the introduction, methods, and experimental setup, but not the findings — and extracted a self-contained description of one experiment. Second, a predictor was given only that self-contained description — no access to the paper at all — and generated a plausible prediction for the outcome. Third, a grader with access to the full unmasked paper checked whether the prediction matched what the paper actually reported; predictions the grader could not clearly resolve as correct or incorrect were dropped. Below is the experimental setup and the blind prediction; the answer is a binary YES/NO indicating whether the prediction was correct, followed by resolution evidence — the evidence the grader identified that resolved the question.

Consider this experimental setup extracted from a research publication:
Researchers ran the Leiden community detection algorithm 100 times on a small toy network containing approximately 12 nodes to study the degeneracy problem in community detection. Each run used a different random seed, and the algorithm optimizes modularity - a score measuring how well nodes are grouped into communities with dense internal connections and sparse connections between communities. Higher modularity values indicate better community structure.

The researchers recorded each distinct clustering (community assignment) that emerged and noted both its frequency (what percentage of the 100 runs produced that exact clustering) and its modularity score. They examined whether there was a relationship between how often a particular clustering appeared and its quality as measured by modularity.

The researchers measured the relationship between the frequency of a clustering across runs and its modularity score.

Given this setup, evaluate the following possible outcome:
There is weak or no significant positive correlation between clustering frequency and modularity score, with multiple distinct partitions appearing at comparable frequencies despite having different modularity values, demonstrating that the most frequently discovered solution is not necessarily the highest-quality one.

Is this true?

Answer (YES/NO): NO